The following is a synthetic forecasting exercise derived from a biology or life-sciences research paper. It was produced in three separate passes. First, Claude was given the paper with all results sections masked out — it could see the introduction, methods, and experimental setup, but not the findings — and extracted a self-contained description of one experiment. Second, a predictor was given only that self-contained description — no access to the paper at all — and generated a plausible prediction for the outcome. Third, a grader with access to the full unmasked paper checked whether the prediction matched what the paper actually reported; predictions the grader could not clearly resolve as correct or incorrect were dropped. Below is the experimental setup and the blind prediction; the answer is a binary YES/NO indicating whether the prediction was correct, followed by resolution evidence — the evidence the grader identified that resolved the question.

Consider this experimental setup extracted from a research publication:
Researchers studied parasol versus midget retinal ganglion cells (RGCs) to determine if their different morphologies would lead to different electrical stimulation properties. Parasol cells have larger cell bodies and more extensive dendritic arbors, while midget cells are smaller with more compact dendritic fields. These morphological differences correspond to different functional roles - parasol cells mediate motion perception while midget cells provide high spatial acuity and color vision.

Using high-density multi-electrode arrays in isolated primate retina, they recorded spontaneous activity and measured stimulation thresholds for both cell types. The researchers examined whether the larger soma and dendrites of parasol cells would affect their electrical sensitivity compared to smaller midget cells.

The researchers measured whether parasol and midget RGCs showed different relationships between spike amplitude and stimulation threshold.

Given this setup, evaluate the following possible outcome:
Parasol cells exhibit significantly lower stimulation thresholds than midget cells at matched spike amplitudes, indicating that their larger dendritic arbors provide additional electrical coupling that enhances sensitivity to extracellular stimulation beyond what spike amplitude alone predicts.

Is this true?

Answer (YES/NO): NO